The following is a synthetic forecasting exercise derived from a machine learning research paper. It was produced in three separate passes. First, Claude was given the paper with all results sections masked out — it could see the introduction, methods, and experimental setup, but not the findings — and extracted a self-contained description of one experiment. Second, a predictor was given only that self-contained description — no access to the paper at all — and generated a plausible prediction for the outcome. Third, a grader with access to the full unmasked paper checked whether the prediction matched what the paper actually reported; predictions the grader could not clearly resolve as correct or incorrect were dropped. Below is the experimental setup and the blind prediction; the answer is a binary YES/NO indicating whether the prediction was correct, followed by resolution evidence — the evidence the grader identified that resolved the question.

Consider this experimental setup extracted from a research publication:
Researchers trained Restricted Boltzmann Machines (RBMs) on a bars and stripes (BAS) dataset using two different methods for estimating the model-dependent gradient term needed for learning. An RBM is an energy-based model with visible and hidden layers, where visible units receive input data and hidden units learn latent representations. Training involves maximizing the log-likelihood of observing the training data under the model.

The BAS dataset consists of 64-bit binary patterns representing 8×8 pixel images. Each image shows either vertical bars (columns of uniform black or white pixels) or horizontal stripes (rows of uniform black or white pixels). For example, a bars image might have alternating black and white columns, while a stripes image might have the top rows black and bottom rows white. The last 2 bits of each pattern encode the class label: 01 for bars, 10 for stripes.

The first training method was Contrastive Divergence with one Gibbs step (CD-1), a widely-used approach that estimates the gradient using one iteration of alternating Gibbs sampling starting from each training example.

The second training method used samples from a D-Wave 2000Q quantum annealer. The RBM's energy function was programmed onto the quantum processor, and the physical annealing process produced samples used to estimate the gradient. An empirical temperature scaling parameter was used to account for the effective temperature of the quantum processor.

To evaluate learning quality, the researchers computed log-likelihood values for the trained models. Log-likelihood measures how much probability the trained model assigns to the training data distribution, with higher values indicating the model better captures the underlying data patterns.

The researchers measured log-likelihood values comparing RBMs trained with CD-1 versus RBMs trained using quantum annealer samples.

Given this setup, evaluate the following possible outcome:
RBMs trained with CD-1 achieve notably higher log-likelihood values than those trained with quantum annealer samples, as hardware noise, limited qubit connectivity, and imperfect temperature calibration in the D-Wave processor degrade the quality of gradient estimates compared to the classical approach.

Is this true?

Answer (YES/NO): YES